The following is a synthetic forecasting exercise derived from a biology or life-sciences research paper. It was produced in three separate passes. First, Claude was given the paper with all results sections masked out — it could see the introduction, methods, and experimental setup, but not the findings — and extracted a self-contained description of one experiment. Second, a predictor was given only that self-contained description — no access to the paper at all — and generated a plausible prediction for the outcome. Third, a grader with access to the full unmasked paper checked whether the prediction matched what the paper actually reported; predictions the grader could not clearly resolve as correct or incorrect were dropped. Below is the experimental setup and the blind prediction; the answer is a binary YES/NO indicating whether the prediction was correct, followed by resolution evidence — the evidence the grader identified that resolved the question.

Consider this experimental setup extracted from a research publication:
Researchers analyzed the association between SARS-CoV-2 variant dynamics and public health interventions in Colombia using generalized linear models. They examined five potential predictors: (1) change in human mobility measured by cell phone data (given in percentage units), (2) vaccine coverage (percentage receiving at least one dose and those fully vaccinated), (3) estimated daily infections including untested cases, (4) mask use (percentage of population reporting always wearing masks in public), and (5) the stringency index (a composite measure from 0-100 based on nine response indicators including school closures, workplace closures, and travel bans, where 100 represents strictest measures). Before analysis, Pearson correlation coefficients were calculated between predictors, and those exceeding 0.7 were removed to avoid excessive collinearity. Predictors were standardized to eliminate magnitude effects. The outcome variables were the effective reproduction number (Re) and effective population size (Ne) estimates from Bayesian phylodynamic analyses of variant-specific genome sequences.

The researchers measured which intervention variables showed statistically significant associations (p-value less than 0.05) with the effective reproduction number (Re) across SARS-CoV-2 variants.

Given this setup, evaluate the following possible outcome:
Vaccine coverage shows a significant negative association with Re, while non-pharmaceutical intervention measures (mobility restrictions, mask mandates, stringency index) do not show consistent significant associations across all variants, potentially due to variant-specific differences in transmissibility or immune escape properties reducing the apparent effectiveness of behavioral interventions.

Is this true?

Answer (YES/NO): NO